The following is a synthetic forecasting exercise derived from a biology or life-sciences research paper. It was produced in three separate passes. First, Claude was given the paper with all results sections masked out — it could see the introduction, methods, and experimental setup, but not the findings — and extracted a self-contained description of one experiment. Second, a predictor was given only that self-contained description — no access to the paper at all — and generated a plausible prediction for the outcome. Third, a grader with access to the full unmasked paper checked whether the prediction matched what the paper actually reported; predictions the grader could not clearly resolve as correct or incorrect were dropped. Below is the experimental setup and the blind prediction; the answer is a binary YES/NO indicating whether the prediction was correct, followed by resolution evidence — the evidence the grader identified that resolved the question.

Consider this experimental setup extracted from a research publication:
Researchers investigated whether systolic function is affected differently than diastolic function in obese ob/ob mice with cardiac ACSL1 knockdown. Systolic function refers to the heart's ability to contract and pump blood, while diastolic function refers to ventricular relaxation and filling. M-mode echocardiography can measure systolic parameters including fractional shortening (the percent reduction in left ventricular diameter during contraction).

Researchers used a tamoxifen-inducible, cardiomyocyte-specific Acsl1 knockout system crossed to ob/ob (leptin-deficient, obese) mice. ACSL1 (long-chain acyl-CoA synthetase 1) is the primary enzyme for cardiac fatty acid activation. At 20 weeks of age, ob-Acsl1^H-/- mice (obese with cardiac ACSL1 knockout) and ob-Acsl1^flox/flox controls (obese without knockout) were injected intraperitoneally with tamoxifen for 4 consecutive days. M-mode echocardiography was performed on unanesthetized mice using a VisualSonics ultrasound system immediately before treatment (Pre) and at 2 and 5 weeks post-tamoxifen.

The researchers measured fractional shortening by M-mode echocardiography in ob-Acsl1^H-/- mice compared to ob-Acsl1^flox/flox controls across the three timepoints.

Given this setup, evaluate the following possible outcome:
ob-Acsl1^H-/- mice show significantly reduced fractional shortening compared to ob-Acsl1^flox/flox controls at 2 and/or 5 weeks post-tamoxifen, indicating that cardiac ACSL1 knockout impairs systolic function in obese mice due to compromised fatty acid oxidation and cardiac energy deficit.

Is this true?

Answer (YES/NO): NO